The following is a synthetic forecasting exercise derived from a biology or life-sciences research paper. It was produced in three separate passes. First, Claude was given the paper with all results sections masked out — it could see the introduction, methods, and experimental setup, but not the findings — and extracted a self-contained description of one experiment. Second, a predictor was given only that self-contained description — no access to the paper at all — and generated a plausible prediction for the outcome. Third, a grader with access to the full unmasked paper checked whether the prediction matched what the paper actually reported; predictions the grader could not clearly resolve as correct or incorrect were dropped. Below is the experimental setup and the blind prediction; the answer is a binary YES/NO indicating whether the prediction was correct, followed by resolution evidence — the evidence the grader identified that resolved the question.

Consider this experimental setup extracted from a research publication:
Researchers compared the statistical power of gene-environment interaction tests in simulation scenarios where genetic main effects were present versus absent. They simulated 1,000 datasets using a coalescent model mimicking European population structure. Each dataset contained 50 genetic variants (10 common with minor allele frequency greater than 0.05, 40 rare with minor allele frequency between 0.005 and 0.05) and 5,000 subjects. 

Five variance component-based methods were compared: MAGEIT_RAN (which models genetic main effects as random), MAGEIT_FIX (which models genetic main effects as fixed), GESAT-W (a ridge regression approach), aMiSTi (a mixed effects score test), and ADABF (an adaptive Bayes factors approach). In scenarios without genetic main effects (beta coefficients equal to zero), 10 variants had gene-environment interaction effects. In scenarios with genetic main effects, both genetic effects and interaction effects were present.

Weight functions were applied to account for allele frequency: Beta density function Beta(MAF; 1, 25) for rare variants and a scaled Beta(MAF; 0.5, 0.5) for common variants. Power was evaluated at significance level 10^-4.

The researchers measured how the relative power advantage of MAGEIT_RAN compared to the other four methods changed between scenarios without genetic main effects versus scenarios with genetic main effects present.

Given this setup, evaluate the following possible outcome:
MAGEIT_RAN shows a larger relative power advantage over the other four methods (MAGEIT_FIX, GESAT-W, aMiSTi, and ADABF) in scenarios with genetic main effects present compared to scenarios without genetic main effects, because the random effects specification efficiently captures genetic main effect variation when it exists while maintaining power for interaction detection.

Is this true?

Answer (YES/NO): NO